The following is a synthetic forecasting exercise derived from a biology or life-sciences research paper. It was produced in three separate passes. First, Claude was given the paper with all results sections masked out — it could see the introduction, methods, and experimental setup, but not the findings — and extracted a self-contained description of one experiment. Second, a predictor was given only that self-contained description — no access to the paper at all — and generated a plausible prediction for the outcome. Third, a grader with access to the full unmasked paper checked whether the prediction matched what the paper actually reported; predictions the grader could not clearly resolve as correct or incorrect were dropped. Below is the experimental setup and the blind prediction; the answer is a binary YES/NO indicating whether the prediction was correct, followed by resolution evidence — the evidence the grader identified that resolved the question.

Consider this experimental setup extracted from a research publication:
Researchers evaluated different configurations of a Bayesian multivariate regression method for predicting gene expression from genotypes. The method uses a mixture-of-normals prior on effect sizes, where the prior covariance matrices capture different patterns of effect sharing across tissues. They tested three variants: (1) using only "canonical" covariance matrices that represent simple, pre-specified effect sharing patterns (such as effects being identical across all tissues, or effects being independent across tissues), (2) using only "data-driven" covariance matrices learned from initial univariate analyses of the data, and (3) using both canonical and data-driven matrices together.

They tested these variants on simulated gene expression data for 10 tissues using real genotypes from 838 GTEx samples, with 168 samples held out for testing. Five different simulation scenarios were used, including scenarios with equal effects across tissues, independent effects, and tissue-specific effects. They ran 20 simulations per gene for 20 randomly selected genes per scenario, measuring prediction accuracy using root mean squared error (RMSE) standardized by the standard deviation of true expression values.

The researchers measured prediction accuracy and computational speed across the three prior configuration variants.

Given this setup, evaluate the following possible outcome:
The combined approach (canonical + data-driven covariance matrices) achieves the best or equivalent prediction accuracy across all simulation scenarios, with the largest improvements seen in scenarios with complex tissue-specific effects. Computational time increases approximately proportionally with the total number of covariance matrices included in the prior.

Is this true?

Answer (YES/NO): NO